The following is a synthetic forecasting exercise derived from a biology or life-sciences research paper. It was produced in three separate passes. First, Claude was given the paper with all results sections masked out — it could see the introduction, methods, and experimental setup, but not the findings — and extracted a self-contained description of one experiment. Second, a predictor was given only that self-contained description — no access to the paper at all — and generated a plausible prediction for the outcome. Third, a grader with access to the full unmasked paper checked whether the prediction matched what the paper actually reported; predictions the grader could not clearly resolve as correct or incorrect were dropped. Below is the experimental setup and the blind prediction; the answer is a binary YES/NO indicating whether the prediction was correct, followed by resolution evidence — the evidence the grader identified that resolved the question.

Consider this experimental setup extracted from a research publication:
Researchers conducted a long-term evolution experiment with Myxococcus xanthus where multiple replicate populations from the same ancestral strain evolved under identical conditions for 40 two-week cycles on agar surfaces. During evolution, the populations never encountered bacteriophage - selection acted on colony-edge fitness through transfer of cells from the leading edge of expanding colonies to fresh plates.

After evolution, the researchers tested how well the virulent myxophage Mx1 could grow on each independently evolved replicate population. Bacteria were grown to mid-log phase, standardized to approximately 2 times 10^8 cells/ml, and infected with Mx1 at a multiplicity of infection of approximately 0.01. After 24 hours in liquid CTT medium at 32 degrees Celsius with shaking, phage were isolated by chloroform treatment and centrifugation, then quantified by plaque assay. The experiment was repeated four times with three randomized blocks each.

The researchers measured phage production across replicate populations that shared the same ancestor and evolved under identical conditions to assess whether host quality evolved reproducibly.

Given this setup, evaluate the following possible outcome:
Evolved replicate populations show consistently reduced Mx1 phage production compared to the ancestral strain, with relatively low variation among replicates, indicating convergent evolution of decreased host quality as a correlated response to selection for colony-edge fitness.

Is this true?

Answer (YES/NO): NO